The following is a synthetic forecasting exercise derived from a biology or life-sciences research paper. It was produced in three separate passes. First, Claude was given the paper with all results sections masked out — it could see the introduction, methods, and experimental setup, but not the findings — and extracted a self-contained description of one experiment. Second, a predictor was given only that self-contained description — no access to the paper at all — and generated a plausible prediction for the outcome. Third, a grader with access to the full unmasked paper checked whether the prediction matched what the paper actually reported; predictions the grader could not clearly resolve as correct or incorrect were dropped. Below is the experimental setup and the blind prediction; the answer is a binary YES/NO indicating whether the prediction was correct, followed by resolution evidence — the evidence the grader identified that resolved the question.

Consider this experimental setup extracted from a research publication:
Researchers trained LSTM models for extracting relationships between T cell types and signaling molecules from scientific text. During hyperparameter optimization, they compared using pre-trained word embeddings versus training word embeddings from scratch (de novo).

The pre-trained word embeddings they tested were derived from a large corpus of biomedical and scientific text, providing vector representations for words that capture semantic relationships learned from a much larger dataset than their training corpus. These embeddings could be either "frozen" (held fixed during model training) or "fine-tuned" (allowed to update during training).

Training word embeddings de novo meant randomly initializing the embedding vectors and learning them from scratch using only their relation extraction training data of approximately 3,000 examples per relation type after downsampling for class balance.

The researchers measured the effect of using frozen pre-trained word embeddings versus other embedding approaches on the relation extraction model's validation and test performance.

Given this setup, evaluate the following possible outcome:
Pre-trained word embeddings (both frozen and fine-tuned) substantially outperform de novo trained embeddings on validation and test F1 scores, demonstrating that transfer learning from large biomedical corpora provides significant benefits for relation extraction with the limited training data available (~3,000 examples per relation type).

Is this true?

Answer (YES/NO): NO